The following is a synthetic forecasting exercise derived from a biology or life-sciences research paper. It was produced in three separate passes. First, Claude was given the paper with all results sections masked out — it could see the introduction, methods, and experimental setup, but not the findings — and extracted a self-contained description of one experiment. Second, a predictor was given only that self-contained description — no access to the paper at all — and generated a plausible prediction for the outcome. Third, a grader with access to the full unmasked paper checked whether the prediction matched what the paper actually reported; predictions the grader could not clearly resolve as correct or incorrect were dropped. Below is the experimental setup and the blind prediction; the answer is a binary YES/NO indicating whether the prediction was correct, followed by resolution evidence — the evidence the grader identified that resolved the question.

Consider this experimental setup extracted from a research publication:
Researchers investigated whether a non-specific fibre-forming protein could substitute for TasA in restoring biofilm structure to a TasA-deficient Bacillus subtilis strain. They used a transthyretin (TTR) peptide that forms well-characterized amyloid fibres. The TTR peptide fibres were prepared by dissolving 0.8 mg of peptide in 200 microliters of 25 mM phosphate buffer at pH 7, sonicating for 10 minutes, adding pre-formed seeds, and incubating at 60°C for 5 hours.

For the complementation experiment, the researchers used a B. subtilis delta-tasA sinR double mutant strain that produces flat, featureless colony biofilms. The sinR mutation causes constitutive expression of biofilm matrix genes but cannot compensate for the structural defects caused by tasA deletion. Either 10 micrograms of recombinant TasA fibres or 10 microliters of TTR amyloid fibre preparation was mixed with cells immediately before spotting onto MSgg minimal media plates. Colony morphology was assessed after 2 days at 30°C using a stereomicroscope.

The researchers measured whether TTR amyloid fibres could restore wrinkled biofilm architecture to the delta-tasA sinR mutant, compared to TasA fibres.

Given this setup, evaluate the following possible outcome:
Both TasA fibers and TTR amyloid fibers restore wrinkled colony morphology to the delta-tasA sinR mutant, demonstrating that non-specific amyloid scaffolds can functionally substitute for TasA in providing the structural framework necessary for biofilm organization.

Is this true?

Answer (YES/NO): NO